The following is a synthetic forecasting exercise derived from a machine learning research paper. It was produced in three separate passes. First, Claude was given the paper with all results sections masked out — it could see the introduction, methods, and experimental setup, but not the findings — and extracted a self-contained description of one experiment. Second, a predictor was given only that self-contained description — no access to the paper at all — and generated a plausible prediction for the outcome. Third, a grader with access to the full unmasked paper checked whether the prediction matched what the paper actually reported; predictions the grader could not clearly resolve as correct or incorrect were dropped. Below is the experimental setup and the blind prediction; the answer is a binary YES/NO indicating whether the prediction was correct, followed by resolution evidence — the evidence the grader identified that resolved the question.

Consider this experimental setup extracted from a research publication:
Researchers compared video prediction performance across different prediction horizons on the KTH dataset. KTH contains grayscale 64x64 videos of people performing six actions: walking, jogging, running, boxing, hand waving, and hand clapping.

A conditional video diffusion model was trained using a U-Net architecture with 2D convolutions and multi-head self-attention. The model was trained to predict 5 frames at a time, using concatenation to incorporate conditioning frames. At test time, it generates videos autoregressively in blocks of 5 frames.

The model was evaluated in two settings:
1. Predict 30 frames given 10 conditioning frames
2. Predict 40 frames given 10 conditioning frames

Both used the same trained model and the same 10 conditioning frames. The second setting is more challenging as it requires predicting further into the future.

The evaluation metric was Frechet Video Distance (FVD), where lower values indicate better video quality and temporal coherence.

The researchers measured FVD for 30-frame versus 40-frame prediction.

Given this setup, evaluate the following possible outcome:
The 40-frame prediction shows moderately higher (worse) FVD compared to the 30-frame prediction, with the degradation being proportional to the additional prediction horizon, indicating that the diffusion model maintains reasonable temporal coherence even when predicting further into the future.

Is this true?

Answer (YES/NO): NO